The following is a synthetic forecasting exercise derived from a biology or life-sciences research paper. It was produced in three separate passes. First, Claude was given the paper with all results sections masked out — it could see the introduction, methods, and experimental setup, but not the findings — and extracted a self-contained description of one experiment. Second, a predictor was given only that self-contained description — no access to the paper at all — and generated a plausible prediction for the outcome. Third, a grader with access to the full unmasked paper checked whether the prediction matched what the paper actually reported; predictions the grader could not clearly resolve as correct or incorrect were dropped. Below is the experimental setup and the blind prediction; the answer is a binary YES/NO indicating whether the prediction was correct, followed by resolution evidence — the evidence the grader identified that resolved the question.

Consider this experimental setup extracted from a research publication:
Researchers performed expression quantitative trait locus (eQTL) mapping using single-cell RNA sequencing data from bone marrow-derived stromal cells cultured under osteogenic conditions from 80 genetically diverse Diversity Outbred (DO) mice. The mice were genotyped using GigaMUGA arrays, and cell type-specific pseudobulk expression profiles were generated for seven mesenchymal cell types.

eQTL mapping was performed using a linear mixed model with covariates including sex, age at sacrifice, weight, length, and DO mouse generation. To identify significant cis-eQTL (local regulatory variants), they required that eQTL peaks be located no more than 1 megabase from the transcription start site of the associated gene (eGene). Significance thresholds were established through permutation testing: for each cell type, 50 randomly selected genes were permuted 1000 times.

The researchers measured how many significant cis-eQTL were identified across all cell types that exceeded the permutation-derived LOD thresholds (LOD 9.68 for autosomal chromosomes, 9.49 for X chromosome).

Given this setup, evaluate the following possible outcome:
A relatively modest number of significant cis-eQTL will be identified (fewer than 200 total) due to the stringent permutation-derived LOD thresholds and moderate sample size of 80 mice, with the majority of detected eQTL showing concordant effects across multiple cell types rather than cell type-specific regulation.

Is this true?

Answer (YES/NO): NO